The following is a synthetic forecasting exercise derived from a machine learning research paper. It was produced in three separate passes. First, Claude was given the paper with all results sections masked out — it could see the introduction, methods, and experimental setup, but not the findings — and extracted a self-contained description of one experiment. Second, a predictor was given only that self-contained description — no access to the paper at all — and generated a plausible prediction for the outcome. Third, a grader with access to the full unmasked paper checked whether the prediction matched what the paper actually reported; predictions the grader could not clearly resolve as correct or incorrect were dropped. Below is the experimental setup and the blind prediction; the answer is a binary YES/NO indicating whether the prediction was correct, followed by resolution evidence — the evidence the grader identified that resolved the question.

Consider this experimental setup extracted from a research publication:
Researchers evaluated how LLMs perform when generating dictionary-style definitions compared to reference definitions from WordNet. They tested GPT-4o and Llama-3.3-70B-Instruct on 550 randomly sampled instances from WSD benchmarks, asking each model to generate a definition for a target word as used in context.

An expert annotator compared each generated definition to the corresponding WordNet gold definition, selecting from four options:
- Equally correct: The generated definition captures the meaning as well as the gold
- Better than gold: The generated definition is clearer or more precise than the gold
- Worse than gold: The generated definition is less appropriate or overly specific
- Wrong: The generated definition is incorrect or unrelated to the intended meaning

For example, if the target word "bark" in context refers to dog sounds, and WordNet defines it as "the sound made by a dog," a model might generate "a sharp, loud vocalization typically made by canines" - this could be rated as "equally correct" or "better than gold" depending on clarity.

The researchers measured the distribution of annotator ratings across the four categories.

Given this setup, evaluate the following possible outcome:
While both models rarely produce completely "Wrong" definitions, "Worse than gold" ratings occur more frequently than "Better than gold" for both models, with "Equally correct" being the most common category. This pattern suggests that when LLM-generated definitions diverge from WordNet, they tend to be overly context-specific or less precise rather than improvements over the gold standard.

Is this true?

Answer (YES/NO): YES